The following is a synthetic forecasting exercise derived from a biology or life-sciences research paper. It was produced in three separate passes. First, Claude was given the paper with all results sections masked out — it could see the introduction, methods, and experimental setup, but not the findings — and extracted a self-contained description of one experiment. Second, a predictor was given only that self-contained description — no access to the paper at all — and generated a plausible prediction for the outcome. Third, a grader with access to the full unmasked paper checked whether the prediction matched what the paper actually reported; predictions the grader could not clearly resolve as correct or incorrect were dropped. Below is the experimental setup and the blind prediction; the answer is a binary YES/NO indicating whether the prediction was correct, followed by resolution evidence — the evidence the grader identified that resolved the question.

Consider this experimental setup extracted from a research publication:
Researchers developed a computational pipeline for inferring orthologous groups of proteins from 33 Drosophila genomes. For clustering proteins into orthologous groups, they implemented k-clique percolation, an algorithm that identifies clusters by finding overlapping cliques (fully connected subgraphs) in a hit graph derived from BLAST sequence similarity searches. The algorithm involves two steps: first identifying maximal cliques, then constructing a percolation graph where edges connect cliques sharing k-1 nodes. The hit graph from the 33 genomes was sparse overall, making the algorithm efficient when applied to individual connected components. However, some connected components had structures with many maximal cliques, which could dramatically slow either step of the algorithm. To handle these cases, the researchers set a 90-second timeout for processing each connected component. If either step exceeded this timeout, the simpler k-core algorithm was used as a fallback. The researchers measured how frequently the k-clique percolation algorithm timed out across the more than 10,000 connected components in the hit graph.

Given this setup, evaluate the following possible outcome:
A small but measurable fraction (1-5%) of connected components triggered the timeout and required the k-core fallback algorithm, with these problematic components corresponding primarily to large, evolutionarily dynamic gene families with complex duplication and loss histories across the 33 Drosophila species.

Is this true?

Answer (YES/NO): NO